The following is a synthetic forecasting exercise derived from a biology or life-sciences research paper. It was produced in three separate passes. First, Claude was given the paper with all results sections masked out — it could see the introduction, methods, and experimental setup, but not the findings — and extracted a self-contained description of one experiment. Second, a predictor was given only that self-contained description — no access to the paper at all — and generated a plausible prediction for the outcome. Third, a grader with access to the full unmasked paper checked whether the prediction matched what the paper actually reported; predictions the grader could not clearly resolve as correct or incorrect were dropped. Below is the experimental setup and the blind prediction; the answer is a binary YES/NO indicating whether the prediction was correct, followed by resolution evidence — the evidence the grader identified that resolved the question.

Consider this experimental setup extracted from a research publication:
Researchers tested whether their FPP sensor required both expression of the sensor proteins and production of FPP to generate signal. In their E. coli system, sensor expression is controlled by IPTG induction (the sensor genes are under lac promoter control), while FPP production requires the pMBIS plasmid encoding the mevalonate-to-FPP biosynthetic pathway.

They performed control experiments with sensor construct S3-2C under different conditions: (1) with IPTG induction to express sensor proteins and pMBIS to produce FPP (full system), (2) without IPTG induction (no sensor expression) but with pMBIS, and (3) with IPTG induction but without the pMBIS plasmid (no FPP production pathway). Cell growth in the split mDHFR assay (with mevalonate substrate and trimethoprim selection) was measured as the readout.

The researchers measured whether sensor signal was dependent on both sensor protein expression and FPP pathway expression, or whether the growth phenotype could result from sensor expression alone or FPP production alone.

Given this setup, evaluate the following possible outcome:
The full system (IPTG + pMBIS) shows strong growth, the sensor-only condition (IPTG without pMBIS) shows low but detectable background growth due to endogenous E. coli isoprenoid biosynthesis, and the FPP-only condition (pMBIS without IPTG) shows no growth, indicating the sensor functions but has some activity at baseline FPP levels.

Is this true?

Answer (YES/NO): NO